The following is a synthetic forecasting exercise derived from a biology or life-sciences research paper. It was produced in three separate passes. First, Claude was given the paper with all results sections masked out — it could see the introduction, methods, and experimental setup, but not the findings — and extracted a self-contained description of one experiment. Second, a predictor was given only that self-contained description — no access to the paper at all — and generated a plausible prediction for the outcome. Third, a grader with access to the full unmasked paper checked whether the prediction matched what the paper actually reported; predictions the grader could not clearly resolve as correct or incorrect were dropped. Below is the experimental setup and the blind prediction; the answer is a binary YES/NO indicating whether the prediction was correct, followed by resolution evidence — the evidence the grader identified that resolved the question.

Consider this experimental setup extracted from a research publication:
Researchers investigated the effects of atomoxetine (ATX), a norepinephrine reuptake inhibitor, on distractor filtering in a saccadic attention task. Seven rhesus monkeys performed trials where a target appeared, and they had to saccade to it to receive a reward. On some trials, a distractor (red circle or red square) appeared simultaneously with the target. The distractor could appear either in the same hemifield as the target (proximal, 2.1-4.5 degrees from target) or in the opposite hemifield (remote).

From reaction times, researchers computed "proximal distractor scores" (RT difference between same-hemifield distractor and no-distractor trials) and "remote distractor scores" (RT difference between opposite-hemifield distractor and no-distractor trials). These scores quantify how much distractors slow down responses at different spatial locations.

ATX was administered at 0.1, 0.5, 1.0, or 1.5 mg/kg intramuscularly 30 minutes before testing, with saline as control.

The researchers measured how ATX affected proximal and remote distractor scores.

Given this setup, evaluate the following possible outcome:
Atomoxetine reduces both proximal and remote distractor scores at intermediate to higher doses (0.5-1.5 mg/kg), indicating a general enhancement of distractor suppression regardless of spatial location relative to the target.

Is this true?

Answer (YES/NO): NO